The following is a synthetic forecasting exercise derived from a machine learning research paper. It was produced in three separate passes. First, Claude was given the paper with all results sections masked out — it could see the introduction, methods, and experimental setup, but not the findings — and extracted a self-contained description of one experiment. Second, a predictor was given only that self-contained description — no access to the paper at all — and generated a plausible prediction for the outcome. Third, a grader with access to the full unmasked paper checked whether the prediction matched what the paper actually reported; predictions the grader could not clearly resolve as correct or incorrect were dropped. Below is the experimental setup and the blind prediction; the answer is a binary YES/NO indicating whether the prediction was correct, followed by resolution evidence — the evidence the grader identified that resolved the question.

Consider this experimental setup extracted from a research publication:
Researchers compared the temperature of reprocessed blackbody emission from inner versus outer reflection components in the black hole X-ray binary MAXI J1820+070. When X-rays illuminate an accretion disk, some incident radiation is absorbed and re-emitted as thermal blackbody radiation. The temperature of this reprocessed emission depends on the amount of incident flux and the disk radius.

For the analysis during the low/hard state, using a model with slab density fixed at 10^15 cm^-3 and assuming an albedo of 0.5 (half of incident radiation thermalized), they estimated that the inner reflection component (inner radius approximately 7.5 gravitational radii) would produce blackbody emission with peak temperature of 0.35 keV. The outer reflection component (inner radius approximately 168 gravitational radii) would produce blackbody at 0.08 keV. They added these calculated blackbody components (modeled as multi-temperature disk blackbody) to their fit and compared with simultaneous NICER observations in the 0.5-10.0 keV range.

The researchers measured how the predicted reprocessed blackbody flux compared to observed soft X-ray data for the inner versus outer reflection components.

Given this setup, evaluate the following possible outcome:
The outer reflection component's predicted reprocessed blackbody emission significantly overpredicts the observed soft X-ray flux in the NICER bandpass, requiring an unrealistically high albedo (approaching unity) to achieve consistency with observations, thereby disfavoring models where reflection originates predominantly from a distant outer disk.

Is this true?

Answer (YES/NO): NO